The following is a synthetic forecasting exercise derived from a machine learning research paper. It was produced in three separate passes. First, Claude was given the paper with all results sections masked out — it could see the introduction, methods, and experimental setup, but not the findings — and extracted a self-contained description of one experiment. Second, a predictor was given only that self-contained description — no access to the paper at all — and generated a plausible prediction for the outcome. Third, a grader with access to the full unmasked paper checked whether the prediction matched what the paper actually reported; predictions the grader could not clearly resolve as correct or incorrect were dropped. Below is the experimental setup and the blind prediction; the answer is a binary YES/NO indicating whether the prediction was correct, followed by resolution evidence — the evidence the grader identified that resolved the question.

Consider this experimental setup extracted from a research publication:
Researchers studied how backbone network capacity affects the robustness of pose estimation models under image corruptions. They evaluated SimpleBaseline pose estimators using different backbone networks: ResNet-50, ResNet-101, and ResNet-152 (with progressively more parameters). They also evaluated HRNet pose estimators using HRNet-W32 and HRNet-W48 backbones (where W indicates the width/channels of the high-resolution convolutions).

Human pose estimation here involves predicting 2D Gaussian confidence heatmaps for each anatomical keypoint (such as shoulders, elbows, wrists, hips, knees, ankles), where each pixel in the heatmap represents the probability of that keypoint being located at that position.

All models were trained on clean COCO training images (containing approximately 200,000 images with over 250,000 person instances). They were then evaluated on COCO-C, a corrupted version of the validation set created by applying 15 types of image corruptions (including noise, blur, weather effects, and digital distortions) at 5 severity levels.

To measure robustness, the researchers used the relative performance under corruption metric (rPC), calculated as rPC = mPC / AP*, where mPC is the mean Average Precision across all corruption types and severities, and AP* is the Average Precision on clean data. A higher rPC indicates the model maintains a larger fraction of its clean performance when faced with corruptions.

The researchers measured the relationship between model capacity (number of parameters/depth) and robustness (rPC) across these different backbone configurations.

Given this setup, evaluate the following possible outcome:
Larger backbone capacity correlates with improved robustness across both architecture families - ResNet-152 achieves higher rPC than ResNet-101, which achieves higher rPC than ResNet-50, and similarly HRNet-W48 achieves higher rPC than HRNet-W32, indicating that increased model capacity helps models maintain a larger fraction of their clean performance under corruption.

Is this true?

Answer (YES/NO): YES